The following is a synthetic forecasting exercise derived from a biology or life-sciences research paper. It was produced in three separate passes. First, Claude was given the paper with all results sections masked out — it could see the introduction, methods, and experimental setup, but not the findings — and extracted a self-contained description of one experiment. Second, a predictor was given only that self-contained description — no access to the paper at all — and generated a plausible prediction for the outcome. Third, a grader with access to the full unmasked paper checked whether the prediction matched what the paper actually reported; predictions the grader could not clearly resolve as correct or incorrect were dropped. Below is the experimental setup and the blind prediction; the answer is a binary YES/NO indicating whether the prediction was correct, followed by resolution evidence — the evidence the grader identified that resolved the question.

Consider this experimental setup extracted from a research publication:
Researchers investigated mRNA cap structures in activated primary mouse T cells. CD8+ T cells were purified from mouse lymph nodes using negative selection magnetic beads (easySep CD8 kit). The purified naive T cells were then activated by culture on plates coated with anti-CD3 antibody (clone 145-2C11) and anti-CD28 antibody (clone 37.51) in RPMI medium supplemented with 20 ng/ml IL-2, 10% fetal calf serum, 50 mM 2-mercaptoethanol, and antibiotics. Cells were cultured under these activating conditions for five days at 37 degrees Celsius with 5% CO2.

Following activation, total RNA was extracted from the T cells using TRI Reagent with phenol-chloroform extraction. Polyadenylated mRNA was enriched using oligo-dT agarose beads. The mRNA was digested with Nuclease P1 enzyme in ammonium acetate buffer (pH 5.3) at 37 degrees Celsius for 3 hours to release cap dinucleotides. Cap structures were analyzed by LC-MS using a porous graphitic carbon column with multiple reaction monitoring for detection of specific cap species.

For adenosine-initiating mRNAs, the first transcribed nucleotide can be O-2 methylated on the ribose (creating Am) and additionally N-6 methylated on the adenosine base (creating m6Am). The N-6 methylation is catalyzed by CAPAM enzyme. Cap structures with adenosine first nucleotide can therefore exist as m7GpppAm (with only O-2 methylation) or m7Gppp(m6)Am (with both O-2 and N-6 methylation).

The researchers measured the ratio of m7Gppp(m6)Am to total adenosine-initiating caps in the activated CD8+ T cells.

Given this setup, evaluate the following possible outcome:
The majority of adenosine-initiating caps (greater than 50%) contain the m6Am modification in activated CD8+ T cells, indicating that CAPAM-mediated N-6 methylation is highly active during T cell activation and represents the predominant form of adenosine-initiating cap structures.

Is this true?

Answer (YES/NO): YES